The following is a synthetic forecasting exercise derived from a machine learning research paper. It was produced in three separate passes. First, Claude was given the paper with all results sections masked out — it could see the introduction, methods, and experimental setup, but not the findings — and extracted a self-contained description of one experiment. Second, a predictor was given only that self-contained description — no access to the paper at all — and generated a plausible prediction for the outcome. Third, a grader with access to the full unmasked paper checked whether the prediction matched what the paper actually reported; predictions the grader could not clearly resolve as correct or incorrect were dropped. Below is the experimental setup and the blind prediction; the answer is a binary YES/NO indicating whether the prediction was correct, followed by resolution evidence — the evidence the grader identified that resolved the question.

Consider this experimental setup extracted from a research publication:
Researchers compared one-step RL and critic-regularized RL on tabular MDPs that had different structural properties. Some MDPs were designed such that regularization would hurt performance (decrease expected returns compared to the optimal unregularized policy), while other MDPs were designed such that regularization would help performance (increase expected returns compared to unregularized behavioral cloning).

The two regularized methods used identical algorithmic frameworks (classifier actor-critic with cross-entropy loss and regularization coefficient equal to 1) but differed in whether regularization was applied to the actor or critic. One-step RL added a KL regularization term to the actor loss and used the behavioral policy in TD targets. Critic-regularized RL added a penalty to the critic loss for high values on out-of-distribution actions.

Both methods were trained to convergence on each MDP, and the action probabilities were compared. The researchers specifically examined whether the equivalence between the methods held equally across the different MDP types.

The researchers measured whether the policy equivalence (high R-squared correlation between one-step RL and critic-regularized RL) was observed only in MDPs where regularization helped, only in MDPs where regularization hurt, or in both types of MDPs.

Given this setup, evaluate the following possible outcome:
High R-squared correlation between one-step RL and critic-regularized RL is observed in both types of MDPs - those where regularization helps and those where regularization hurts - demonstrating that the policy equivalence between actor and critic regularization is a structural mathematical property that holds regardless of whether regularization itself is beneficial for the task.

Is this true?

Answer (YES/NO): YES